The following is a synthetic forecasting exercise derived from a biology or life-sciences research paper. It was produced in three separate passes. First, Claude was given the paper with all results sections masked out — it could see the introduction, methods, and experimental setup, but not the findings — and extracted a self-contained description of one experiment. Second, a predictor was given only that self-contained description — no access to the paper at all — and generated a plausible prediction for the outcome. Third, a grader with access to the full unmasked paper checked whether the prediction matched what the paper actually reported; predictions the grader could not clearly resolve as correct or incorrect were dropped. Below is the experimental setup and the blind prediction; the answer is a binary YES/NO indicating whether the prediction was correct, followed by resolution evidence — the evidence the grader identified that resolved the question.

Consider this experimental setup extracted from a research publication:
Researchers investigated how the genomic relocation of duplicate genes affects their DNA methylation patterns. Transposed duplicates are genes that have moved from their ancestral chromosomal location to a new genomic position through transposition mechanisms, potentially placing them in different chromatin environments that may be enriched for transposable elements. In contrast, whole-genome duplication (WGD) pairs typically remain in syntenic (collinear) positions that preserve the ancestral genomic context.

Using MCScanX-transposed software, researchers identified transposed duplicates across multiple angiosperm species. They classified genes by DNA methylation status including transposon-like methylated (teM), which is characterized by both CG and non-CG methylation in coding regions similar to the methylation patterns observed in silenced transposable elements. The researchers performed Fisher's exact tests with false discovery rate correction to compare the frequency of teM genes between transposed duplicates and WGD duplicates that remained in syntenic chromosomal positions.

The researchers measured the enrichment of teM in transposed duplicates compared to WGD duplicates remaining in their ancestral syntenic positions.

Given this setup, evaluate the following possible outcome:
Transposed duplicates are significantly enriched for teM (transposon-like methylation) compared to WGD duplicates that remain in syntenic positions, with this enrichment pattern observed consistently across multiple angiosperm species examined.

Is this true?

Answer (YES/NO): YES